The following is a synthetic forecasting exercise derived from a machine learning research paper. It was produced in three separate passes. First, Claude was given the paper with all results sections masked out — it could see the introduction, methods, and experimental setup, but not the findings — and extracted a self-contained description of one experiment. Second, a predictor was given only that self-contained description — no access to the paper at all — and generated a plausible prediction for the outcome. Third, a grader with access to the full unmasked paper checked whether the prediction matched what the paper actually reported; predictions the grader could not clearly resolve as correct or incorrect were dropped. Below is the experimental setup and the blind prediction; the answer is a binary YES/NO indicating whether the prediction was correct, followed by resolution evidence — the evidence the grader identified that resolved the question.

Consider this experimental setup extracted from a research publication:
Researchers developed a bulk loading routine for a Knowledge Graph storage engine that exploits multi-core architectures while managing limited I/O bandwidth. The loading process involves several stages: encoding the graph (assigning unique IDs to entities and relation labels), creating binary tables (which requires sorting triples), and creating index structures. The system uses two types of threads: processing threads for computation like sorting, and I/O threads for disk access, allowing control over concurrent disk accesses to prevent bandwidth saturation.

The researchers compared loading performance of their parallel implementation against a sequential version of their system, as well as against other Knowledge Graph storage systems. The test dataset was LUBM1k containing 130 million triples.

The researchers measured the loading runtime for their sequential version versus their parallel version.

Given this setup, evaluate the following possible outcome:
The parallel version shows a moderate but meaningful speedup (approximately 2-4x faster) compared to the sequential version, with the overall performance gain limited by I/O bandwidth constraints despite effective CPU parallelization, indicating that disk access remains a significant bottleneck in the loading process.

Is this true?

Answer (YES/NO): YES